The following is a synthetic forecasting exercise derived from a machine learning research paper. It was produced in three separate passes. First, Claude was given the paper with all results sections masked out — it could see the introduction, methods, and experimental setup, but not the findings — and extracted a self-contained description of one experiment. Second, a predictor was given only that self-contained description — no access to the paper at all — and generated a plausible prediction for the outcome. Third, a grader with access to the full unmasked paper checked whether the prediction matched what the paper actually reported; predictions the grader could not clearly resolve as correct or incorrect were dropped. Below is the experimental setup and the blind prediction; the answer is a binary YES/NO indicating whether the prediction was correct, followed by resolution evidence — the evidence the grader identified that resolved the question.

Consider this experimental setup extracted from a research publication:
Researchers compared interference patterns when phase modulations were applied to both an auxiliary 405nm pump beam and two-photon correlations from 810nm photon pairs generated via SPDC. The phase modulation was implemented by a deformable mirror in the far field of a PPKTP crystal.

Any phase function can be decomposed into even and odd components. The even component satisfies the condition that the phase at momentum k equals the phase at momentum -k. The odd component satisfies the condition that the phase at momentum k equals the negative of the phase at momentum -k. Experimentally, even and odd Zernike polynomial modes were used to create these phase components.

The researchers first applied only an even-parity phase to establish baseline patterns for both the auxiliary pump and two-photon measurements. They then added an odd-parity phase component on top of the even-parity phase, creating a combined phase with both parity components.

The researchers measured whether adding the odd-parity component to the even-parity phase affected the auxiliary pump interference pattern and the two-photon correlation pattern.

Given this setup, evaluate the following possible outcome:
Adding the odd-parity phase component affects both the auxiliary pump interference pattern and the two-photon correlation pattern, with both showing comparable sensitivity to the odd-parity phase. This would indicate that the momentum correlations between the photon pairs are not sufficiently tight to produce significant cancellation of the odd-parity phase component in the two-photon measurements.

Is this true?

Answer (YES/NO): NO